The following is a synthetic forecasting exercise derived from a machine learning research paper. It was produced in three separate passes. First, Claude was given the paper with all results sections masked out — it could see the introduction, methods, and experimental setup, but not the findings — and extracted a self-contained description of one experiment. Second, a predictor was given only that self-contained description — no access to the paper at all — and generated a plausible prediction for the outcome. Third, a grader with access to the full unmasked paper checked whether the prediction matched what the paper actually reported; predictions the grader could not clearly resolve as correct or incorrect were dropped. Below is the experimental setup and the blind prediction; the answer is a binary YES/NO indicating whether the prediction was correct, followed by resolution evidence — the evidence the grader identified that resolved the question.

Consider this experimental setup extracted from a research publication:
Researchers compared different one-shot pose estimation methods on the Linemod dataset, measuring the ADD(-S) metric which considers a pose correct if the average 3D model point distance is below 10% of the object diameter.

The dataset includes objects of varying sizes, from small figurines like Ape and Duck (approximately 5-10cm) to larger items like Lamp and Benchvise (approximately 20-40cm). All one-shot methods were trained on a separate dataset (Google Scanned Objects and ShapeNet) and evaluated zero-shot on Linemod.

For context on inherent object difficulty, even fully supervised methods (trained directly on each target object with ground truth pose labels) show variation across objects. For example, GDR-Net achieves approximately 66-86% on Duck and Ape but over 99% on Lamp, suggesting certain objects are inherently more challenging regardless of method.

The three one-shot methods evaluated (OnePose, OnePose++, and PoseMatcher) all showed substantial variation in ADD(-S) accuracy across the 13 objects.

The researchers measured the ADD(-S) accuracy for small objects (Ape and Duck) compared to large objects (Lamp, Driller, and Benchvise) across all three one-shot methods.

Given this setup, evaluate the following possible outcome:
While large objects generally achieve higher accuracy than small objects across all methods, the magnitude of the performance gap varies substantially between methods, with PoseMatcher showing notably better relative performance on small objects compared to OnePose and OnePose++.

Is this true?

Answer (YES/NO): YES